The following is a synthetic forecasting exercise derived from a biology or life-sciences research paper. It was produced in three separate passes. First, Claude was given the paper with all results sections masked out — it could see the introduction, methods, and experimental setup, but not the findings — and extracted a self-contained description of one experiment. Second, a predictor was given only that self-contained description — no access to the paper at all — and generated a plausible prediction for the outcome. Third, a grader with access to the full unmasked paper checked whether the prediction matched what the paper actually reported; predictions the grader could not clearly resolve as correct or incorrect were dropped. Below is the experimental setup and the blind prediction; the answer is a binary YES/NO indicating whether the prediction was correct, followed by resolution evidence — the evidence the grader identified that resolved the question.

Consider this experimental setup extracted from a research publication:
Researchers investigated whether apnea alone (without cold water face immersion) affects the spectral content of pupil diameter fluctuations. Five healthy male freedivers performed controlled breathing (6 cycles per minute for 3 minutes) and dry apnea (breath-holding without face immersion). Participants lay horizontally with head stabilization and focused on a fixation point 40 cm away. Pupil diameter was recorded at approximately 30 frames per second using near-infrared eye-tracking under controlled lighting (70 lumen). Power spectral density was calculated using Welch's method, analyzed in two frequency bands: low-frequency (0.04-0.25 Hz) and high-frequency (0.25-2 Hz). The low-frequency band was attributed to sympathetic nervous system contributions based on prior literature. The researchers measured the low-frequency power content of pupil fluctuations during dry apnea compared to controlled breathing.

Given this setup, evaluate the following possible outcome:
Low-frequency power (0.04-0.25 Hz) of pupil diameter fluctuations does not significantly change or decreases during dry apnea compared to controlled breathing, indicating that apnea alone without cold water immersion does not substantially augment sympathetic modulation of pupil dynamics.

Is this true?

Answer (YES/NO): YES